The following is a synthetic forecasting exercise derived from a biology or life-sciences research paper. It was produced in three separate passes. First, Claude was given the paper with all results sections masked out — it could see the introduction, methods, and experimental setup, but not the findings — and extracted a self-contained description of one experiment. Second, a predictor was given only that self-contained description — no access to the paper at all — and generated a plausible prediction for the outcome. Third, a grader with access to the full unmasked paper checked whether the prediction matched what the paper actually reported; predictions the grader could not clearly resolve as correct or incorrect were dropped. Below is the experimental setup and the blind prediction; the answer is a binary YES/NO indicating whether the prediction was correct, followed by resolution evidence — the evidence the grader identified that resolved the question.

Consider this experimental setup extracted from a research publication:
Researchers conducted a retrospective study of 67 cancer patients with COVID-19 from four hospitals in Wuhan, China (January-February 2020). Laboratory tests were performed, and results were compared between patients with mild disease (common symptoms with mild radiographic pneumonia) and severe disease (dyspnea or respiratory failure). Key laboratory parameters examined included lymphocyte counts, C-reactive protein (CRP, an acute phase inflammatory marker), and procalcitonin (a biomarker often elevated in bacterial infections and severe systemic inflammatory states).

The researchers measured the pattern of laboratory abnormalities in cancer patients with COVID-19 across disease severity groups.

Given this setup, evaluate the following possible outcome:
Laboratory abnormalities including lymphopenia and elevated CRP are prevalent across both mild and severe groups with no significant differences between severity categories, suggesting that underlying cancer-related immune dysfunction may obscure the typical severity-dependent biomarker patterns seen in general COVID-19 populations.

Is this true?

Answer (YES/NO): NO